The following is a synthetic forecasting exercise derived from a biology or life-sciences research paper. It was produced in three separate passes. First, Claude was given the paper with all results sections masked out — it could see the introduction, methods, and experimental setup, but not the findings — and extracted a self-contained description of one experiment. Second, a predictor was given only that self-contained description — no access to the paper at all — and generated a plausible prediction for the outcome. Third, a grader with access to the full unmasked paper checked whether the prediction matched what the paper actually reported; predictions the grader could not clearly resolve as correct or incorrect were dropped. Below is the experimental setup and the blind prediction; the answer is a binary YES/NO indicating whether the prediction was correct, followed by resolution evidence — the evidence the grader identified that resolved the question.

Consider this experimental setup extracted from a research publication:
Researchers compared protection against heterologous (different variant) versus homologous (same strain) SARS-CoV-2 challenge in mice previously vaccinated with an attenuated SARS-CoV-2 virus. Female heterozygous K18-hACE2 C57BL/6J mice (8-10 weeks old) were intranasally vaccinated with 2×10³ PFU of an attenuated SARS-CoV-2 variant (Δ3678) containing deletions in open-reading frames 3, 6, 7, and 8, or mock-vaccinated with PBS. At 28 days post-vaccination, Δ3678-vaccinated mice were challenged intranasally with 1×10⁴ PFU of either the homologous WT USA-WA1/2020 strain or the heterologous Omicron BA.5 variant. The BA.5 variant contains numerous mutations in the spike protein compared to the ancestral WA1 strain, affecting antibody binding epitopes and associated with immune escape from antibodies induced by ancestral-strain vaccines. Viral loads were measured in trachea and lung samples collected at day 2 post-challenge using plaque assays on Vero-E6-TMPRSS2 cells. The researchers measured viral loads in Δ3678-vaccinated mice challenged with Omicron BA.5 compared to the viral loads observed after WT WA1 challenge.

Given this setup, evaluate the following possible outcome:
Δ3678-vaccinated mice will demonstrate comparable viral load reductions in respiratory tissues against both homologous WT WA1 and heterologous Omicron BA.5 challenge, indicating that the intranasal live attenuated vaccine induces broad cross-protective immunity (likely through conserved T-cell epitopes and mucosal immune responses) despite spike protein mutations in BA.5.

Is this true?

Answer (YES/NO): YES